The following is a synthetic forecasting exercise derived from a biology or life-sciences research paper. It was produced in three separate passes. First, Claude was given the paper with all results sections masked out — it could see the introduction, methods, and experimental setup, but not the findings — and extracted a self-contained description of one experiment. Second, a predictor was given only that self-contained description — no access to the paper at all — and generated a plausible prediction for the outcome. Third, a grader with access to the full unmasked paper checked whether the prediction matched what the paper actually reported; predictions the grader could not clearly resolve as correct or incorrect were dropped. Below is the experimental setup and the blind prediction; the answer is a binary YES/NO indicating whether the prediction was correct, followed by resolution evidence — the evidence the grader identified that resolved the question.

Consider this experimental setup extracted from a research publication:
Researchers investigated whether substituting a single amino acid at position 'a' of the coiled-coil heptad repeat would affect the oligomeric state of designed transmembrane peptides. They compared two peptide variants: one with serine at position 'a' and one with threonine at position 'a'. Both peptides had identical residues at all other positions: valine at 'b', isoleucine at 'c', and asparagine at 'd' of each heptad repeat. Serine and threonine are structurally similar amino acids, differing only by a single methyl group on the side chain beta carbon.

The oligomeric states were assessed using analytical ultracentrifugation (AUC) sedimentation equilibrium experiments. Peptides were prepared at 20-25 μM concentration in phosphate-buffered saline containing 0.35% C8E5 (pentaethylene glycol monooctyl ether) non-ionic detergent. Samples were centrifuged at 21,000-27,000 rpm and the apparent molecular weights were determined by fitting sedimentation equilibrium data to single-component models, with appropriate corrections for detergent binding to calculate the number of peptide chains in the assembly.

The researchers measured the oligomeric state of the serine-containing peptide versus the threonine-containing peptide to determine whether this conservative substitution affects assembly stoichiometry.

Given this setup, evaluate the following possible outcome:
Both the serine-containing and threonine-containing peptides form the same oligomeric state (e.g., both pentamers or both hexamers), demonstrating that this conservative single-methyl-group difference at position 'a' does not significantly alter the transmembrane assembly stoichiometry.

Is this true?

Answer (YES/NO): NO